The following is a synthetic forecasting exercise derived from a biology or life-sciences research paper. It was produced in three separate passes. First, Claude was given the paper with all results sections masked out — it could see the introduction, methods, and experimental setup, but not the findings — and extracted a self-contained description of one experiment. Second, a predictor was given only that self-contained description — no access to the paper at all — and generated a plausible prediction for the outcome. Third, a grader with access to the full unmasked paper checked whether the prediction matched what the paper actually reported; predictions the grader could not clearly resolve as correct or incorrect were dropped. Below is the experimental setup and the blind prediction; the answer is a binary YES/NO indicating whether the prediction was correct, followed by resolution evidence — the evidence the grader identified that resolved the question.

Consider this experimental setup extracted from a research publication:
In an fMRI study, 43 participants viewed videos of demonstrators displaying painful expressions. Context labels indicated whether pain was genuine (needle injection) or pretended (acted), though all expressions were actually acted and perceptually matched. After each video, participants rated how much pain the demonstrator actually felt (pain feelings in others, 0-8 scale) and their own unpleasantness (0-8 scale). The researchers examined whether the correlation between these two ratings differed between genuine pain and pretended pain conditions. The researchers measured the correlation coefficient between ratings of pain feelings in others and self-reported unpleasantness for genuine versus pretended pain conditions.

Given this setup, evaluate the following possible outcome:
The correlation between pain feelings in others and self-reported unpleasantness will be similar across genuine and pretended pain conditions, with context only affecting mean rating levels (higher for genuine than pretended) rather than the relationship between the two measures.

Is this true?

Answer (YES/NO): NO